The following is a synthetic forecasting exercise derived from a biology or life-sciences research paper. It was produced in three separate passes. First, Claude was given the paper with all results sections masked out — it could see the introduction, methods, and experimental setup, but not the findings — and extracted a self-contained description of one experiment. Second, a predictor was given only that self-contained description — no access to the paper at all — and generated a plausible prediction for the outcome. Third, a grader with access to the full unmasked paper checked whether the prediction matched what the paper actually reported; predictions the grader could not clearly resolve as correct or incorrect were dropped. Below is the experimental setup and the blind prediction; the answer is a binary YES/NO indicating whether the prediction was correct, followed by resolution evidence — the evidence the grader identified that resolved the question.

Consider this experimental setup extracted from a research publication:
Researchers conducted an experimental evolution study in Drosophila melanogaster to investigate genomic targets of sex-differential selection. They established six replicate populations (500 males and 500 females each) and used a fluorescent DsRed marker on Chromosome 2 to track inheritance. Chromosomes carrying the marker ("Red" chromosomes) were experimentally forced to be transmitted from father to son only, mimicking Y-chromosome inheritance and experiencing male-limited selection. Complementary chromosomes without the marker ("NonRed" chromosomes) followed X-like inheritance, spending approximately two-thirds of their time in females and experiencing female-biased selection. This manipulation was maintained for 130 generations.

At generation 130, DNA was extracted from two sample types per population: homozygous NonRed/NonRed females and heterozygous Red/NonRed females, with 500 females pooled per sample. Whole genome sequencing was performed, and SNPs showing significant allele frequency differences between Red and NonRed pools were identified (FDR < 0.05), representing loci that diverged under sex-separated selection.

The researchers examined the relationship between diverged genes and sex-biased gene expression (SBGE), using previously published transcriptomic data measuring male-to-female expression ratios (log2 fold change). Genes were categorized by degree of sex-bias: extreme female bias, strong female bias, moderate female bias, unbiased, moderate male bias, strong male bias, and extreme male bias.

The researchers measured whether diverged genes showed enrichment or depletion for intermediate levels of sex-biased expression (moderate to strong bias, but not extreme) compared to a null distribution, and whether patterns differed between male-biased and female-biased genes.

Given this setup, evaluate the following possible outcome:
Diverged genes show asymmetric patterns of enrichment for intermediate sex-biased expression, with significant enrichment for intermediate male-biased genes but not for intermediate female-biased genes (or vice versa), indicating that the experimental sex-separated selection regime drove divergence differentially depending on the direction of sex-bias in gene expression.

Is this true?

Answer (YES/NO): NO